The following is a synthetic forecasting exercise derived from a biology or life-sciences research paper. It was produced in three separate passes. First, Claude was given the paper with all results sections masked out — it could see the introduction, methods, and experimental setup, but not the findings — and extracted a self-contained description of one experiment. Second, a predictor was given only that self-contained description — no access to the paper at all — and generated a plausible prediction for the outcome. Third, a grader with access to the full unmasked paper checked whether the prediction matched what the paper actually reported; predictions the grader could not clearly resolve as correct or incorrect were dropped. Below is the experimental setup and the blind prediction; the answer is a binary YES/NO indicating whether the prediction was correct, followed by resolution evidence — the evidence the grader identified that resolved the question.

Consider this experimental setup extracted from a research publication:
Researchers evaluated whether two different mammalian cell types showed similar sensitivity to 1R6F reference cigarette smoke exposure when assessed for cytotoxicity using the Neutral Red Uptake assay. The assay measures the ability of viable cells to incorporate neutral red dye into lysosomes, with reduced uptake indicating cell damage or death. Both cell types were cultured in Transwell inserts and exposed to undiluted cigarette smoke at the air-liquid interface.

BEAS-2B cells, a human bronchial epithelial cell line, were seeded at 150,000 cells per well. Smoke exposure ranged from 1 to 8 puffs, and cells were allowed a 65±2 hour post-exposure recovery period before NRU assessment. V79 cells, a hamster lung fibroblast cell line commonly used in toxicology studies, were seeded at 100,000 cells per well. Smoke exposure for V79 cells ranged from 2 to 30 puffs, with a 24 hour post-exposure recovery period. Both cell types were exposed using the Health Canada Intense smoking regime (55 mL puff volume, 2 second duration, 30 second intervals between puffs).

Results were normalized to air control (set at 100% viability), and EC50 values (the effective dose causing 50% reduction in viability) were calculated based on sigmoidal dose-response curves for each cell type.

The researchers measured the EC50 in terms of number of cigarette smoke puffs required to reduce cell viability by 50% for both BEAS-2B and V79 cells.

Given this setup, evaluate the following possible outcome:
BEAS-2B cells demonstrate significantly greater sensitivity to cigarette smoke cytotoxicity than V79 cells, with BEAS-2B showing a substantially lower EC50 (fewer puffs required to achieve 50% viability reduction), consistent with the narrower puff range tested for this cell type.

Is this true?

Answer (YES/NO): YES